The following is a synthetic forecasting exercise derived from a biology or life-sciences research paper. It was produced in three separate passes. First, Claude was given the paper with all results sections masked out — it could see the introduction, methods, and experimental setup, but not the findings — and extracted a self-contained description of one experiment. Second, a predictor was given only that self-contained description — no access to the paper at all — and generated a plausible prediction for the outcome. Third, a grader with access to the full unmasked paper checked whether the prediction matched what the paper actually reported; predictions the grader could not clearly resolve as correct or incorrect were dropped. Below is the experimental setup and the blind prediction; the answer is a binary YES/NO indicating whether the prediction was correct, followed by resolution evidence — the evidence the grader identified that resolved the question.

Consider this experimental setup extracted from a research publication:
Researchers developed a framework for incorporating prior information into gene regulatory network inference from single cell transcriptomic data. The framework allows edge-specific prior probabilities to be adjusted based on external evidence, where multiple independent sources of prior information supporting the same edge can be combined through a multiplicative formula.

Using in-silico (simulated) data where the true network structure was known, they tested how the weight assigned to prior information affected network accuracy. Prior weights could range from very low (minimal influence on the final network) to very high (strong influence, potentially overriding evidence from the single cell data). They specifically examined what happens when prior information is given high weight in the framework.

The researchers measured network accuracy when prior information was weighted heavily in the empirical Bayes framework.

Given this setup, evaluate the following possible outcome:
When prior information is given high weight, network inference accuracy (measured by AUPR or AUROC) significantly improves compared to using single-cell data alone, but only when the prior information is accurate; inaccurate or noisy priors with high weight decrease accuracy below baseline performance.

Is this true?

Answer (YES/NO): NO